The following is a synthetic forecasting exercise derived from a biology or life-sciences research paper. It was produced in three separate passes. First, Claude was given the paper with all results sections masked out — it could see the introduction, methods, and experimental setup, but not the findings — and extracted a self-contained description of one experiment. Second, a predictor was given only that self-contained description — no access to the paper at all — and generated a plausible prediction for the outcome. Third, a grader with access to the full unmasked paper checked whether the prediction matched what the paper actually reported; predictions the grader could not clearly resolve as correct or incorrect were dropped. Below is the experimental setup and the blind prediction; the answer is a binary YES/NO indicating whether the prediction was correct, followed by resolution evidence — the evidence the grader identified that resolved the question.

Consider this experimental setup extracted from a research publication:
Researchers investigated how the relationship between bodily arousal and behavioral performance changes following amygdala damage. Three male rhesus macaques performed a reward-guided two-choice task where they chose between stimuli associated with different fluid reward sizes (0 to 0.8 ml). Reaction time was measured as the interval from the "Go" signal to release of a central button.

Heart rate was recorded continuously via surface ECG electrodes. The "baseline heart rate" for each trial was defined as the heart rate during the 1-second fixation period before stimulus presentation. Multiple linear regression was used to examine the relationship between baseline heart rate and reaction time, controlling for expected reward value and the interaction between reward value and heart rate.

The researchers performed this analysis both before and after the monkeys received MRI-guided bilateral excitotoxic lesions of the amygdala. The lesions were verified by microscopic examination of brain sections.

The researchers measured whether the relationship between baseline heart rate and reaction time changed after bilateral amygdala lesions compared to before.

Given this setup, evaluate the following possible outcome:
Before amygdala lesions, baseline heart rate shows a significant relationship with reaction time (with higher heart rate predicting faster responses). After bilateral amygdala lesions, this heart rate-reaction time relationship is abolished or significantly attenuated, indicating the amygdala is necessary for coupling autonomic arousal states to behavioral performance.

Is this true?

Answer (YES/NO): NO